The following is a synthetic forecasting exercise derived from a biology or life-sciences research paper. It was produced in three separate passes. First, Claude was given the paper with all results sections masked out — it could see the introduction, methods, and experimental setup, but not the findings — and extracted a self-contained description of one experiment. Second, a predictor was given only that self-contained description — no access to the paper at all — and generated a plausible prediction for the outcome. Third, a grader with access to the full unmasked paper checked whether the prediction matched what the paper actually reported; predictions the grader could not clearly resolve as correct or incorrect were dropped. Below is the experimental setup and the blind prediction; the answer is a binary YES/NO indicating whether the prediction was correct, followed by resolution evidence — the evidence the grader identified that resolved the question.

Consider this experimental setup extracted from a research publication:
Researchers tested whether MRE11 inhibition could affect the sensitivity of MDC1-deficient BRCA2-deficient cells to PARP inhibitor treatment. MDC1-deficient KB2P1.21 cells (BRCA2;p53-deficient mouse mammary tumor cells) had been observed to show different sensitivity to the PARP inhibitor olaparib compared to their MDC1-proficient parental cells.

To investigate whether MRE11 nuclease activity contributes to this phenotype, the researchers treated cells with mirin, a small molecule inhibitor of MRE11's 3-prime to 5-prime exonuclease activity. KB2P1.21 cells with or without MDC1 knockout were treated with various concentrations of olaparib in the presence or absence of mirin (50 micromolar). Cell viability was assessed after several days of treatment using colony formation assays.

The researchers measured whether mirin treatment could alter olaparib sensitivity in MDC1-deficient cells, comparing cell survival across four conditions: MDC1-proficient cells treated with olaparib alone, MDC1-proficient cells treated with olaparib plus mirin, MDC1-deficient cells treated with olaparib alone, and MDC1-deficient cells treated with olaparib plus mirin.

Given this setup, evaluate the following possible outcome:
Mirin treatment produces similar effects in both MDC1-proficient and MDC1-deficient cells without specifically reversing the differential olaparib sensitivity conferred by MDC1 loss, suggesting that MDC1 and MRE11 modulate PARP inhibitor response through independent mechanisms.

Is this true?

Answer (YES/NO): NO